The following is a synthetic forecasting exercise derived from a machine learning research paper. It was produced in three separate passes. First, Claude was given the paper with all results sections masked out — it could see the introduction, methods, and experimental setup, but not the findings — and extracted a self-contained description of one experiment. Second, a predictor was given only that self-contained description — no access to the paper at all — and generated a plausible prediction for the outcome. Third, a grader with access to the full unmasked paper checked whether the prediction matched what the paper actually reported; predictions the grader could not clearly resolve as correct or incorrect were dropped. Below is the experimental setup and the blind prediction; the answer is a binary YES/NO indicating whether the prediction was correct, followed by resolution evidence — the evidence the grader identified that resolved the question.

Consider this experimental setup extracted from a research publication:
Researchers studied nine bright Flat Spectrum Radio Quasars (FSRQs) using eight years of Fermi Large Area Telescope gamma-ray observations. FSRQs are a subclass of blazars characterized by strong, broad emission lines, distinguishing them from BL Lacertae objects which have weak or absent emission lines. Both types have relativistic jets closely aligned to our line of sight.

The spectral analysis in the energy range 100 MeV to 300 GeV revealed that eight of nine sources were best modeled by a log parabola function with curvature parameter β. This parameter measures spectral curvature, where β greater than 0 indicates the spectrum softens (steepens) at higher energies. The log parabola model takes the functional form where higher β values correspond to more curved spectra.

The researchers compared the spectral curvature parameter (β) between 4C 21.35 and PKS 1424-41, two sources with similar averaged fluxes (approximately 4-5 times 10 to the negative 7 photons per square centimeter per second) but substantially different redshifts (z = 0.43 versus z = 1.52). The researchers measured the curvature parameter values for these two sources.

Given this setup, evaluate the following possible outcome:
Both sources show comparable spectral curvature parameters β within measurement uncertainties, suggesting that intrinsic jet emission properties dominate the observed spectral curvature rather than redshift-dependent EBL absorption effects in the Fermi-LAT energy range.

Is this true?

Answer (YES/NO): NO